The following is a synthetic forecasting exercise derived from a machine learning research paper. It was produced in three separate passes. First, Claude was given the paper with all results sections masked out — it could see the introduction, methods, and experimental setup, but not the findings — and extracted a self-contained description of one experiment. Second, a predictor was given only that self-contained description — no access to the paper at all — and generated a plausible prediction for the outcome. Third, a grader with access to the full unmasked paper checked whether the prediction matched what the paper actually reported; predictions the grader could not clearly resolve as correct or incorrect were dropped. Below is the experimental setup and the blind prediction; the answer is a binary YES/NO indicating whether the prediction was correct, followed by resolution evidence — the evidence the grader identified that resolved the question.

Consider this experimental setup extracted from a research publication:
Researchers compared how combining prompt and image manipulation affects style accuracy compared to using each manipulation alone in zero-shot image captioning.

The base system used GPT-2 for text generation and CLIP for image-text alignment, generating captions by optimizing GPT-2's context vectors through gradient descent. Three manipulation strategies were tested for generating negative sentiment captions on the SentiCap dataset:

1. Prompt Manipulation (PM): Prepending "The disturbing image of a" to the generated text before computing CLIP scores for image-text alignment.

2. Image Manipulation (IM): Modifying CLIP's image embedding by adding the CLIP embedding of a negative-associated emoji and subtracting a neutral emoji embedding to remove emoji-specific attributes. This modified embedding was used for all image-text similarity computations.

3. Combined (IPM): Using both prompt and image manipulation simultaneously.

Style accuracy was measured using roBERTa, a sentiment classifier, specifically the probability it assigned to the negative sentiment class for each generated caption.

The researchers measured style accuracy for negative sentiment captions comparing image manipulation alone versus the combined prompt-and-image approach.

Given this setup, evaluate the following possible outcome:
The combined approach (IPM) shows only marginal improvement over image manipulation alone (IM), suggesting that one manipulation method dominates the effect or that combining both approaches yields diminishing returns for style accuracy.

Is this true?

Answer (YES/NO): NO